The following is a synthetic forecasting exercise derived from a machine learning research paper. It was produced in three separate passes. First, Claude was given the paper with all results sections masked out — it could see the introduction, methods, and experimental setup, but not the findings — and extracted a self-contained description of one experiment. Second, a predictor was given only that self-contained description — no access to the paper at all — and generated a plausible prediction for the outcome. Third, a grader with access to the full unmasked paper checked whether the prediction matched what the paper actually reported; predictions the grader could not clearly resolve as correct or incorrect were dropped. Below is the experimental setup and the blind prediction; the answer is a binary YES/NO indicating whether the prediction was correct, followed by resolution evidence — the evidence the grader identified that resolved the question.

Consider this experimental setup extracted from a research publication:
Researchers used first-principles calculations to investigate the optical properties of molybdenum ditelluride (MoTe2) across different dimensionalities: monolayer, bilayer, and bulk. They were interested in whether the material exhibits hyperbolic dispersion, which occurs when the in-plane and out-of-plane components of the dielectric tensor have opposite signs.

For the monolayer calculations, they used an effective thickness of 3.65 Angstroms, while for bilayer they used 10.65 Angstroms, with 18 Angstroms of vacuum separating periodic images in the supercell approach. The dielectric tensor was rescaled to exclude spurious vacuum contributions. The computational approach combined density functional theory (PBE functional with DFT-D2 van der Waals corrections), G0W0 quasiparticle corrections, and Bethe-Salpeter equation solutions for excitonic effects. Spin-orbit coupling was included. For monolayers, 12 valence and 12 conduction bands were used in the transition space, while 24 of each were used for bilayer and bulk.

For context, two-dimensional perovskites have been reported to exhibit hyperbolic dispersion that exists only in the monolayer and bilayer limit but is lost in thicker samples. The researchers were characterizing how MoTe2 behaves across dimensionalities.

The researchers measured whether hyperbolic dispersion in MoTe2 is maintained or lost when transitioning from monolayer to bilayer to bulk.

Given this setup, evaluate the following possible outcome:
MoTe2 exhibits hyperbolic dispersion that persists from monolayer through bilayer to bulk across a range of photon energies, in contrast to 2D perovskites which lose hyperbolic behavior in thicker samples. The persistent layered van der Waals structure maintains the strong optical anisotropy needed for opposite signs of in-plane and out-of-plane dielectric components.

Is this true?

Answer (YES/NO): YES